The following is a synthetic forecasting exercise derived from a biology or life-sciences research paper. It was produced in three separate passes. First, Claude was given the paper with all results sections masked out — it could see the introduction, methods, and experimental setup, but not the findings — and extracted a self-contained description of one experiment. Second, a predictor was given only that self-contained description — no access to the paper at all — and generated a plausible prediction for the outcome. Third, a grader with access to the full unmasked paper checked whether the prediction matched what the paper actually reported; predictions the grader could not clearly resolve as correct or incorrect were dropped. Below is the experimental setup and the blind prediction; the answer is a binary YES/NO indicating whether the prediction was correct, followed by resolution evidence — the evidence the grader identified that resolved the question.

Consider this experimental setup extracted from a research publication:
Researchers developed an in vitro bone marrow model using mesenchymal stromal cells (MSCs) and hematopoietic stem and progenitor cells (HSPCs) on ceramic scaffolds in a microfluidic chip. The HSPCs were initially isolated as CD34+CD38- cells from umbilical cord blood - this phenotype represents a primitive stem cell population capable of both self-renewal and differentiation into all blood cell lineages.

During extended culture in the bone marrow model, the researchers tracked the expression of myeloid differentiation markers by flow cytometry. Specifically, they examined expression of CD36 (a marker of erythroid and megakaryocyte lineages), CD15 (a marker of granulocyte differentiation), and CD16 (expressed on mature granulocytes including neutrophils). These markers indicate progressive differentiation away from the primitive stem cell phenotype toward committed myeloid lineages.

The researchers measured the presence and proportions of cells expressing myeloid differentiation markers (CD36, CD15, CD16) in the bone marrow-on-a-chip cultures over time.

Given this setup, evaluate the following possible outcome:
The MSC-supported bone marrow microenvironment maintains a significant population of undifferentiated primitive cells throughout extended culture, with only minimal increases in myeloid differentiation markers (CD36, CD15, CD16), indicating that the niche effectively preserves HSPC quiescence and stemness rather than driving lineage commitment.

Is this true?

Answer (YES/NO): NO